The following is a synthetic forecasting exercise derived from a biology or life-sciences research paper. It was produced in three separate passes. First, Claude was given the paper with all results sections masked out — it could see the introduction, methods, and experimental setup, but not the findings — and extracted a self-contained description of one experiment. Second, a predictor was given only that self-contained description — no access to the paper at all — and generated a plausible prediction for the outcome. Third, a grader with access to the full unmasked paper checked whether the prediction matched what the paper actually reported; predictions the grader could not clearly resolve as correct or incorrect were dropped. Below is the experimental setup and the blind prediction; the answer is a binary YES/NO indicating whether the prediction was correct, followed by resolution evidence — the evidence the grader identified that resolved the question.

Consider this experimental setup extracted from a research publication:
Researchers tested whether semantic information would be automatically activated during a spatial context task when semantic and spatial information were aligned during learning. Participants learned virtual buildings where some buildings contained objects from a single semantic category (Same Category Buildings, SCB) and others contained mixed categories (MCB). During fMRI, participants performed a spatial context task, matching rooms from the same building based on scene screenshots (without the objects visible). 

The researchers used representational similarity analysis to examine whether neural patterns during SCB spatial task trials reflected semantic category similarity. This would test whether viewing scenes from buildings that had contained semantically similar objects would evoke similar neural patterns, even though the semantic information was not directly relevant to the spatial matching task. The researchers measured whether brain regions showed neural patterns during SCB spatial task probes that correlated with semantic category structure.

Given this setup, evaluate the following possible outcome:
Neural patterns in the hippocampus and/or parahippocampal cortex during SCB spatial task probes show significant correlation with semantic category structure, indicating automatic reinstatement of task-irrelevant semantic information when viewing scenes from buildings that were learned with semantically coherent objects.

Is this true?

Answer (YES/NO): NO